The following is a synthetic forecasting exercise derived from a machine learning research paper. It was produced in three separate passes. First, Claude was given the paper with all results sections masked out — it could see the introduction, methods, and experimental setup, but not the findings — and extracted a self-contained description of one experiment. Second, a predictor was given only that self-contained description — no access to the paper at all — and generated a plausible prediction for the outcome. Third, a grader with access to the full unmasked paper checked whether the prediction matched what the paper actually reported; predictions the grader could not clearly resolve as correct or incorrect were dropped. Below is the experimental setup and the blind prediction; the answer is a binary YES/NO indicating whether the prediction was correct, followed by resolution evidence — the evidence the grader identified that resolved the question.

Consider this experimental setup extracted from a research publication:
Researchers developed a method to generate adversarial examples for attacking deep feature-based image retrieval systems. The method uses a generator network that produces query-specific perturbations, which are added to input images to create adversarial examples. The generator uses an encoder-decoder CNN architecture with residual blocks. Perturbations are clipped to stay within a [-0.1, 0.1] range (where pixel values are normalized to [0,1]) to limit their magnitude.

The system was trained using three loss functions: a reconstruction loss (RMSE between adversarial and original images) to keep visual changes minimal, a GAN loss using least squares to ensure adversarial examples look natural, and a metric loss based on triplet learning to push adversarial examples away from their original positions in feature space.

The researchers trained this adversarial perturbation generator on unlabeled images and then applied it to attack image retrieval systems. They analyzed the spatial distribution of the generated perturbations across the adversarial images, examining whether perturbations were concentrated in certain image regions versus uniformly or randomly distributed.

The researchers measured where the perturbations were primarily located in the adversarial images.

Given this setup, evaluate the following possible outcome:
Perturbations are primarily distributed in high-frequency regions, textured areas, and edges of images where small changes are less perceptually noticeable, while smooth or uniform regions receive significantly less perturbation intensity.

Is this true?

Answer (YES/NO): YES